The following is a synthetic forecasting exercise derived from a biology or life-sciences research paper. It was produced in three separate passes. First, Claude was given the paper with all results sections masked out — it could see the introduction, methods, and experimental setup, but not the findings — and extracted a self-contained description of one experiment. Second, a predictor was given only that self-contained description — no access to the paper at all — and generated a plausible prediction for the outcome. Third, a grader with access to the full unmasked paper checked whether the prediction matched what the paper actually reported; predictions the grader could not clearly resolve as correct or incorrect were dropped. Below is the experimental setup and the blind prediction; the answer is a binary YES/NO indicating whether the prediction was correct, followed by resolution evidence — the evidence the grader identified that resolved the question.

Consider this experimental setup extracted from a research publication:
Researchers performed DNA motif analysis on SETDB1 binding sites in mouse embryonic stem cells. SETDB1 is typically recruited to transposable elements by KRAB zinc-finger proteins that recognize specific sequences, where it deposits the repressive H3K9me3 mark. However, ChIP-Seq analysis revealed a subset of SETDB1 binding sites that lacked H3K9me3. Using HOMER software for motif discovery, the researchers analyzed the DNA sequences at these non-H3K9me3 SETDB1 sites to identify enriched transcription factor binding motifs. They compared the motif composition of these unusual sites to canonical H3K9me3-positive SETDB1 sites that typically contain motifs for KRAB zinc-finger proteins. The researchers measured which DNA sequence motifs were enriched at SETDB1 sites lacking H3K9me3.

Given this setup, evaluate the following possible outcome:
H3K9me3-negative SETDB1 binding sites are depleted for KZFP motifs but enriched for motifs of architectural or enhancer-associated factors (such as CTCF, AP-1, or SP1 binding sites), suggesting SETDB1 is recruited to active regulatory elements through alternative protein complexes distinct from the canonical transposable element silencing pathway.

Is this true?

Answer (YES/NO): YES